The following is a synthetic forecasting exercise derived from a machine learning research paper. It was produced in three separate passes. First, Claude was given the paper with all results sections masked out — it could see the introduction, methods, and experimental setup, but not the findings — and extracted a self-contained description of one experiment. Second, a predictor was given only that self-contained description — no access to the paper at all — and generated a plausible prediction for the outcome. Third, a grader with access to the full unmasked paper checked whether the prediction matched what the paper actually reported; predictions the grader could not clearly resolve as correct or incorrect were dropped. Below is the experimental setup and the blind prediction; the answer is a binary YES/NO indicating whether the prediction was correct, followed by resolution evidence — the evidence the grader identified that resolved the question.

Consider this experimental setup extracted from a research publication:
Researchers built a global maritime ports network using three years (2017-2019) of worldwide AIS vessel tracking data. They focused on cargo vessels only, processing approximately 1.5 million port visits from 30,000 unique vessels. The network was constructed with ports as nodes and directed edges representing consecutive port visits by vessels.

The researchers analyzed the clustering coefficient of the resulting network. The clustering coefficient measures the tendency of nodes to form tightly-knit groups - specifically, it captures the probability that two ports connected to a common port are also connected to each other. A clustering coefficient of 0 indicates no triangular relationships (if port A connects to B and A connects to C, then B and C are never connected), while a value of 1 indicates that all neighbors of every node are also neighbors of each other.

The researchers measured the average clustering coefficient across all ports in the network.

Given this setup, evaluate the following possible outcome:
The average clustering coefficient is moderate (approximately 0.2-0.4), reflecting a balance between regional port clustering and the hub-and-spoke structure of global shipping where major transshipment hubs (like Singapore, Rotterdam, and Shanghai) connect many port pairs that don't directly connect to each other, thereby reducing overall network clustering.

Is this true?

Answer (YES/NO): NO